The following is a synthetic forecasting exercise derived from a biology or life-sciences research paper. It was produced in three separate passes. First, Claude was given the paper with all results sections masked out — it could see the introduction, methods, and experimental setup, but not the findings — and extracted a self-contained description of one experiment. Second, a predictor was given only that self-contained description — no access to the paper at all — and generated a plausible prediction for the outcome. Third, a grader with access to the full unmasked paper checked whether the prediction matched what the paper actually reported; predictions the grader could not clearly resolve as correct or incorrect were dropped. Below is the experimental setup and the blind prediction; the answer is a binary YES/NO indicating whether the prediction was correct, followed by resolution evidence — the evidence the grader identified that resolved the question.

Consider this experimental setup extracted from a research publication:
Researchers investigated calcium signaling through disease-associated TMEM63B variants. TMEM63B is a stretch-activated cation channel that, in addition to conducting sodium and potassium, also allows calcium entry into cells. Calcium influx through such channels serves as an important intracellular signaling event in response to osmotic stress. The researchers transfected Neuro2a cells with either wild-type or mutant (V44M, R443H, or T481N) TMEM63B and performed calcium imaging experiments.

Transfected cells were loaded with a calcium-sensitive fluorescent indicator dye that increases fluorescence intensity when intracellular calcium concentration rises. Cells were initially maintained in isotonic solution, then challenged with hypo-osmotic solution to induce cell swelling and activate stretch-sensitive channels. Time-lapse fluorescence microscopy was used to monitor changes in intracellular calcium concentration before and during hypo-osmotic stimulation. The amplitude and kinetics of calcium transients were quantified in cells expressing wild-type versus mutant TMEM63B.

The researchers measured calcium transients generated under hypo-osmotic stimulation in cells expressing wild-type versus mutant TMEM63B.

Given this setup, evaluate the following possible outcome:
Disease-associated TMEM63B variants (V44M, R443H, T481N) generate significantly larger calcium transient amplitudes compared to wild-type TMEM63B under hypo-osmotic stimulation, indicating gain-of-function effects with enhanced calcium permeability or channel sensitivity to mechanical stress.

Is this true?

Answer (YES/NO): NO